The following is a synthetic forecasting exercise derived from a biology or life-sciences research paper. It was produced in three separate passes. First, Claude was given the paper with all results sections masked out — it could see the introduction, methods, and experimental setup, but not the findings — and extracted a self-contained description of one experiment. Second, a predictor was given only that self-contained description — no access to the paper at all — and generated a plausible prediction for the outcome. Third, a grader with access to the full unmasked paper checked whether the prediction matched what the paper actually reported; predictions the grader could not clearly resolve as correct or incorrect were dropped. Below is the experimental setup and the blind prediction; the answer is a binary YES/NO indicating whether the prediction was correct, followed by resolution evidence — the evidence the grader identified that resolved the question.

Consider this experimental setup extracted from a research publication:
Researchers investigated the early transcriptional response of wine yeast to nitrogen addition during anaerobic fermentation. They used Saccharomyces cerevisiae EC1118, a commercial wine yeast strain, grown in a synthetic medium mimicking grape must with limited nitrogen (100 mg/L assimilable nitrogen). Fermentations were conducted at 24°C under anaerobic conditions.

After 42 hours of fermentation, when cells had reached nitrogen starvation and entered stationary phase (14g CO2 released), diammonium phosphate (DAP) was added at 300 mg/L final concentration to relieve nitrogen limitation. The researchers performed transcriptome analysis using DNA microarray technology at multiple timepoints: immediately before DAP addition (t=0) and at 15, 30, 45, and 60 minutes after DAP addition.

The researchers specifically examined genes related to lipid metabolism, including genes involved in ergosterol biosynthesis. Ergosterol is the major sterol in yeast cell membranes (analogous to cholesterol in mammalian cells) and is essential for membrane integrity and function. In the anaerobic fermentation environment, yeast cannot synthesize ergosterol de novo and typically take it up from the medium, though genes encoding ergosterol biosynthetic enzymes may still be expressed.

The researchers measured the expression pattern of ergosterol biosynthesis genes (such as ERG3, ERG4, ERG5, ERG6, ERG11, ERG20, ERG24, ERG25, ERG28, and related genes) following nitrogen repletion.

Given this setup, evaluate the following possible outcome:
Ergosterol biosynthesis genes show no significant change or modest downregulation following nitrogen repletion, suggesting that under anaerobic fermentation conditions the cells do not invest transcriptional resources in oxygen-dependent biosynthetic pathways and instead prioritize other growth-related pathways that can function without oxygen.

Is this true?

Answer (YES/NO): NO